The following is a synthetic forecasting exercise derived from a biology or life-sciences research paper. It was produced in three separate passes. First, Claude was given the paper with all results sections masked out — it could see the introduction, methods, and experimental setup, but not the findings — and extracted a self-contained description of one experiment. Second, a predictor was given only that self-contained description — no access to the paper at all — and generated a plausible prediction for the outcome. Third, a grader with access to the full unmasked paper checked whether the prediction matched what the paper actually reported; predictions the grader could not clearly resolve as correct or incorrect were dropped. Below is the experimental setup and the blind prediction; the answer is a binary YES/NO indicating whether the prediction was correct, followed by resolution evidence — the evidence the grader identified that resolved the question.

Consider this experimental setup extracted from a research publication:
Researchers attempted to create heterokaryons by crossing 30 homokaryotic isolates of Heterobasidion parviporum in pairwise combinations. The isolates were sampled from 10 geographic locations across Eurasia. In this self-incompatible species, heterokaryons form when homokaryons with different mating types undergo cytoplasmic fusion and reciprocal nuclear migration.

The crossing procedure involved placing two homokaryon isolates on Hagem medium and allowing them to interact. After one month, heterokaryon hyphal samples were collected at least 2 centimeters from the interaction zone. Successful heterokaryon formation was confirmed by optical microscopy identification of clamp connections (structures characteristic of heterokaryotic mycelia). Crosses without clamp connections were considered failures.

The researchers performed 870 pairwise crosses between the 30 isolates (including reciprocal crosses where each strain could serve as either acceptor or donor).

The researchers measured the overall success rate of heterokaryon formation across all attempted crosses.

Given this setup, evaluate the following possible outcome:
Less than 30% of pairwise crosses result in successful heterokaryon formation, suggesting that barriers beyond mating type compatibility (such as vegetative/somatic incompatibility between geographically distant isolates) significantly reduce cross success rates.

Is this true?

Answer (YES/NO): YES